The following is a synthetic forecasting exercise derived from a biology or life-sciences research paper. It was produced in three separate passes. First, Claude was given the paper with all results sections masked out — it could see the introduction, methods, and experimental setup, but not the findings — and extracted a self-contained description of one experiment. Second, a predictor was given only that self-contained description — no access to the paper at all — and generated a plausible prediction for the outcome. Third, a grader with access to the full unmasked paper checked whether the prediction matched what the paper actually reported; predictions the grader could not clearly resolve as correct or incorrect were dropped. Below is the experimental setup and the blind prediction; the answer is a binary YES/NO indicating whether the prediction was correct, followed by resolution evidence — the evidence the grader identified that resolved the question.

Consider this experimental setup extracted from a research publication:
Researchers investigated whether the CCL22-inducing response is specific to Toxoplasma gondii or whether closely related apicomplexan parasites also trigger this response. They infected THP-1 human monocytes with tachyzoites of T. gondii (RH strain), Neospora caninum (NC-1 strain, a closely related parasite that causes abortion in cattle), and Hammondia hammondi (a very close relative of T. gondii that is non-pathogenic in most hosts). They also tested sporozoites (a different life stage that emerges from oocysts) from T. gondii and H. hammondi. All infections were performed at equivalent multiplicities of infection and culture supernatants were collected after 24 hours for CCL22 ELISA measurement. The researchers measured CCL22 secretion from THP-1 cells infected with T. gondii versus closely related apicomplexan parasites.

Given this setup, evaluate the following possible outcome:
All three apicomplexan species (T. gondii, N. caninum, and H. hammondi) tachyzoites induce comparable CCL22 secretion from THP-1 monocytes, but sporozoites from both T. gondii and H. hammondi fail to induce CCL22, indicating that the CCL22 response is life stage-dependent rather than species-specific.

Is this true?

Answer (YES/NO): NO